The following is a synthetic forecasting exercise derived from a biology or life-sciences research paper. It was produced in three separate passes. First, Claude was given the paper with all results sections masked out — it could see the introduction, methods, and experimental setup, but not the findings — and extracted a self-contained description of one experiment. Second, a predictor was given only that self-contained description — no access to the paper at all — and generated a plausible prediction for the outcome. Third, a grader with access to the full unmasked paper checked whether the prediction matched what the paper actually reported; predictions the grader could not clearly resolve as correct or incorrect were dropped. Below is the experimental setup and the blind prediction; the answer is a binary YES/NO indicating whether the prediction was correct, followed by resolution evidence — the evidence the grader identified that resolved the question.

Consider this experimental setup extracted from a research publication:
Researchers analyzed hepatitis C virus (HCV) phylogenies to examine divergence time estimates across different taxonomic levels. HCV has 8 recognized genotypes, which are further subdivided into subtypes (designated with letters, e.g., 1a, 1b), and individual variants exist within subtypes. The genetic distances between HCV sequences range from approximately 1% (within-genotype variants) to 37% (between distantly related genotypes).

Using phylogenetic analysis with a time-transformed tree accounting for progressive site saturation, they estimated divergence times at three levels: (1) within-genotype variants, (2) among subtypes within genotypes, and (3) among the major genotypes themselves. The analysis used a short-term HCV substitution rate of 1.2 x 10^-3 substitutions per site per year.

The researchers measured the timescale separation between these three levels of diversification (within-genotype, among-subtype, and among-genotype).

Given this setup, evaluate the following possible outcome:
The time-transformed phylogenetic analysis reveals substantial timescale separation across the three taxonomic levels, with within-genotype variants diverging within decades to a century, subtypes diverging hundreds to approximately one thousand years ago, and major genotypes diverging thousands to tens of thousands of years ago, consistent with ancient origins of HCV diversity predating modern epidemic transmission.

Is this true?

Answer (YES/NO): NO